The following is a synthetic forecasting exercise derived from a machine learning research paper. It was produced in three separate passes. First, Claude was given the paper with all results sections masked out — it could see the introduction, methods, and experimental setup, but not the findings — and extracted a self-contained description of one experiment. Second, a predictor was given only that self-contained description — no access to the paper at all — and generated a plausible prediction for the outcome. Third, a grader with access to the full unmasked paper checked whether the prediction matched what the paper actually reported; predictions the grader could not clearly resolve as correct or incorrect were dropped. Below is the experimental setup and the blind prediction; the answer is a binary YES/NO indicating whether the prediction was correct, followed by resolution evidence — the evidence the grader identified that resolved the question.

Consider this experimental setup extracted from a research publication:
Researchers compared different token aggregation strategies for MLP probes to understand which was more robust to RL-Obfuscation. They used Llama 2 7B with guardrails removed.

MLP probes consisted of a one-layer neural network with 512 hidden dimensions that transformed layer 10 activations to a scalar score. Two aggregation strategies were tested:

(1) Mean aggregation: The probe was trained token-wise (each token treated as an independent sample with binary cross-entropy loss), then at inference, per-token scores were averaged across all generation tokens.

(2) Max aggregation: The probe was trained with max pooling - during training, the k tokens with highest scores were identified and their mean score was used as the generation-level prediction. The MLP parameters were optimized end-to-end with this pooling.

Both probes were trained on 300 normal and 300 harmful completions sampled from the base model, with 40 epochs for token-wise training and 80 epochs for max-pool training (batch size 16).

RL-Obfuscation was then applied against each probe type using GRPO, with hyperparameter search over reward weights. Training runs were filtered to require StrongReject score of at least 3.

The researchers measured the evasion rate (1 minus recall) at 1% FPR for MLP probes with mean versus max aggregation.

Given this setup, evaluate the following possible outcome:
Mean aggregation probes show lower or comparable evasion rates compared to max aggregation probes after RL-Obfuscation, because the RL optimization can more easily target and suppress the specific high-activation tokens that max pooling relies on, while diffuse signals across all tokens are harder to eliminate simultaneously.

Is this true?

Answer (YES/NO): NO